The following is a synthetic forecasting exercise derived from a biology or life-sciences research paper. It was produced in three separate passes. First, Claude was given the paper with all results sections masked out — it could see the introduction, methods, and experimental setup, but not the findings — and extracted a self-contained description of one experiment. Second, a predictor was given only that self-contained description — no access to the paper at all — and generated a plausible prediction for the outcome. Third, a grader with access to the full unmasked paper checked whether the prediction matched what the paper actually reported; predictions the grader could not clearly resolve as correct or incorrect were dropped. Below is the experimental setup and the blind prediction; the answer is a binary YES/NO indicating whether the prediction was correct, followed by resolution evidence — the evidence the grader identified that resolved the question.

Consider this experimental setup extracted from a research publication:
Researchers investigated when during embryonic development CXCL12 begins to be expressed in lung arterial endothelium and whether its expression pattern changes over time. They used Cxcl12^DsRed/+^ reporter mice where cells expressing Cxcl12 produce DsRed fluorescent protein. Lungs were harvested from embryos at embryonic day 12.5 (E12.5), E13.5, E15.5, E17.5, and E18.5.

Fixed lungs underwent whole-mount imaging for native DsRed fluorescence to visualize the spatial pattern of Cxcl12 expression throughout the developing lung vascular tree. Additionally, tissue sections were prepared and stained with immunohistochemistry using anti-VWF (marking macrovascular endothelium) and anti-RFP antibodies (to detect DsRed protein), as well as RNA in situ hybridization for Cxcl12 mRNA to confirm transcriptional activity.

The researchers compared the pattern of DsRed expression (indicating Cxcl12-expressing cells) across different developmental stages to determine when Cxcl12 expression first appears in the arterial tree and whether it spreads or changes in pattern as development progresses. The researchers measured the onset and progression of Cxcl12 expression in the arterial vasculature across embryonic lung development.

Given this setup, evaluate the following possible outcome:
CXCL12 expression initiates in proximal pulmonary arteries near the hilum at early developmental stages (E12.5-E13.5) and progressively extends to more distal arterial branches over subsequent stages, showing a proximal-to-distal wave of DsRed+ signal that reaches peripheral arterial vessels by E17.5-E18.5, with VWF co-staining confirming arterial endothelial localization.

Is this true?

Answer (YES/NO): NO